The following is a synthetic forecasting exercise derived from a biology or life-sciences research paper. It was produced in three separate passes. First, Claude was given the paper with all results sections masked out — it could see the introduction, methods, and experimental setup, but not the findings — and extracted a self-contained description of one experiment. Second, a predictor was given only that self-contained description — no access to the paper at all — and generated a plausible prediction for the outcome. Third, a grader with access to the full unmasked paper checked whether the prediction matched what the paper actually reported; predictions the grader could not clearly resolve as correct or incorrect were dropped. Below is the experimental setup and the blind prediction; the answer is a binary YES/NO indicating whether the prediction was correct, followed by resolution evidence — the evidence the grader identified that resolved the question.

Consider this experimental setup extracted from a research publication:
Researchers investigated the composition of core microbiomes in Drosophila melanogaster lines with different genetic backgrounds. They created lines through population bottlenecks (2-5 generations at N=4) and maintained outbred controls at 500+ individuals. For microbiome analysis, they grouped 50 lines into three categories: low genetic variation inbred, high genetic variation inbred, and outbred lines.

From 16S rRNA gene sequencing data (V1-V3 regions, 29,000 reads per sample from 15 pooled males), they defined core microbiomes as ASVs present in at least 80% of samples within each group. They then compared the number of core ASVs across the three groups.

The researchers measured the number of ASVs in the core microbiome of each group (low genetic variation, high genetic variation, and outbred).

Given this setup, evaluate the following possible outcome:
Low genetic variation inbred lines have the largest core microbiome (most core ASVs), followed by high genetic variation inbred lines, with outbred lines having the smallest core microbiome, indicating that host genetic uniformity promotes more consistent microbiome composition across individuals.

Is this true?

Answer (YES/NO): NO